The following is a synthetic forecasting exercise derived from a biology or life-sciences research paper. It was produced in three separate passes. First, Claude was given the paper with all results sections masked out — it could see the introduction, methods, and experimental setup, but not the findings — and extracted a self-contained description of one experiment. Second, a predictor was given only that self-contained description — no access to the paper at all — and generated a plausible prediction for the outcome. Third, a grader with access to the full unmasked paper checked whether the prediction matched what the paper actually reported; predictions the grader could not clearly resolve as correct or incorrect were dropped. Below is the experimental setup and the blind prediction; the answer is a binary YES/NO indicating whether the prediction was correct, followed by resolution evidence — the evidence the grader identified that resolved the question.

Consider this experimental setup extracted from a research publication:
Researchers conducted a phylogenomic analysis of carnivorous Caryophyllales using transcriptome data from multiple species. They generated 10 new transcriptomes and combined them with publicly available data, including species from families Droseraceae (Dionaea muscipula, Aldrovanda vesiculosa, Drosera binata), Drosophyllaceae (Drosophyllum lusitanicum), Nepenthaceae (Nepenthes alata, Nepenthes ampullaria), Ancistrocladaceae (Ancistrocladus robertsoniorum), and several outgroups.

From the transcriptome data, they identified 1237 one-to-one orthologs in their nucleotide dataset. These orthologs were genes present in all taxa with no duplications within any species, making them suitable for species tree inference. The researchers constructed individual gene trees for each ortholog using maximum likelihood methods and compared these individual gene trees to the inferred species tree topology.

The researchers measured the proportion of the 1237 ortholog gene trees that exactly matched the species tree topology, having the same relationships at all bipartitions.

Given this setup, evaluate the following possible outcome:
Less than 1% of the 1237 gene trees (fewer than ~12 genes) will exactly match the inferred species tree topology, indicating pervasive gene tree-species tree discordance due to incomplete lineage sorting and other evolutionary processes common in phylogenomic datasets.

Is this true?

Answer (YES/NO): NO